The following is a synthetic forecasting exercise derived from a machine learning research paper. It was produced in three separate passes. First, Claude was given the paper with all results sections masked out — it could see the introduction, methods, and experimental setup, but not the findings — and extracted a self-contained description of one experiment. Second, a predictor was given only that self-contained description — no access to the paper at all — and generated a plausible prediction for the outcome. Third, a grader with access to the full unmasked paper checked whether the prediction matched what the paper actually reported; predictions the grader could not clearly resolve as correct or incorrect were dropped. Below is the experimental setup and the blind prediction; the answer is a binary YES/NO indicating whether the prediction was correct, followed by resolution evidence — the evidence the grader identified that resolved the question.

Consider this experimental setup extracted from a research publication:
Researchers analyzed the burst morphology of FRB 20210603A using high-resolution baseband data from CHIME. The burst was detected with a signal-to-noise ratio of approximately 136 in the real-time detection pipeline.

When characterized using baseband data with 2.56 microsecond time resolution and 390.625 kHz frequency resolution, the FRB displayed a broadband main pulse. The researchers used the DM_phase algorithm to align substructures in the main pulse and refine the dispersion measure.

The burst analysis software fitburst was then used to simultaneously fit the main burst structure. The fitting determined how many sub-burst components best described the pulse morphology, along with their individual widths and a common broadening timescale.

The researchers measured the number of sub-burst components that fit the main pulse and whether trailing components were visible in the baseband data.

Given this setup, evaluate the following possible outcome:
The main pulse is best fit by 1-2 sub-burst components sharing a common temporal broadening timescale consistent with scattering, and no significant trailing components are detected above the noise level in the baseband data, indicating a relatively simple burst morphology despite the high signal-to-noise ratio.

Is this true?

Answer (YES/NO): NO